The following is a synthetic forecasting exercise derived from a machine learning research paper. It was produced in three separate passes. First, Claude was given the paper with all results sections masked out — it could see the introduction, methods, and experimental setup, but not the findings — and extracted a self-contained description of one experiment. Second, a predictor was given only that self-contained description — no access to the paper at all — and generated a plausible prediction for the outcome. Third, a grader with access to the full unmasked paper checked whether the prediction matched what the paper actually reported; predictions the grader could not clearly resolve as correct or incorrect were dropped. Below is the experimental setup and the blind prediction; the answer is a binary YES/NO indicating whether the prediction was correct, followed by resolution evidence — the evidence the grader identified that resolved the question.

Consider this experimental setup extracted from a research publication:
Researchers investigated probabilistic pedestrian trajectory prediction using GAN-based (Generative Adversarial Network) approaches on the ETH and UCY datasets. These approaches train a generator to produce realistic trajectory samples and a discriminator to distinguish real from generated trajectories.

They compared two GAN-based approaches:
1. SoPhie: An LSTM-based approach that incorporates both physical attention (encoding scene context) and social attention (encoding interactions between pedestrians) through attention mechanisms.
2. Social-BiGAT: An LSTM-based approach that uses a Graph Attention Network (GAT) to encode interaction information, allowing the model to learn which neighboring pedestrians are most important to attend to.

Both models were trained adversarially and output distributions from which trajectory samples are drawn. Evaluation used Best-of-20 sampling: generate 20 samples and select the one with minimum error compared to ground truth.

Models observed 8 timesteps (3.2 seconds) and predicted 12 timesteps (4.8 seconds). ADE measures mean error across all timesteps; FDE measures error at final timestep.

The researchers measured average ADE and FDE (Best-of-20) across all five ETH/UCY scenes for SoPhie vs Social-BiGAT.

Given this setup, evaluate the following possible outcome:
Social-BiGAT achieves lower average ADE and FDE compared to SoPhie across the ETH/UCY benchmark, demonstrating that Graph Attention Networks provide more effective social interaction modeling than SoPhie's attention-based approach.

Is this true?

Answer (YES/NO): YES